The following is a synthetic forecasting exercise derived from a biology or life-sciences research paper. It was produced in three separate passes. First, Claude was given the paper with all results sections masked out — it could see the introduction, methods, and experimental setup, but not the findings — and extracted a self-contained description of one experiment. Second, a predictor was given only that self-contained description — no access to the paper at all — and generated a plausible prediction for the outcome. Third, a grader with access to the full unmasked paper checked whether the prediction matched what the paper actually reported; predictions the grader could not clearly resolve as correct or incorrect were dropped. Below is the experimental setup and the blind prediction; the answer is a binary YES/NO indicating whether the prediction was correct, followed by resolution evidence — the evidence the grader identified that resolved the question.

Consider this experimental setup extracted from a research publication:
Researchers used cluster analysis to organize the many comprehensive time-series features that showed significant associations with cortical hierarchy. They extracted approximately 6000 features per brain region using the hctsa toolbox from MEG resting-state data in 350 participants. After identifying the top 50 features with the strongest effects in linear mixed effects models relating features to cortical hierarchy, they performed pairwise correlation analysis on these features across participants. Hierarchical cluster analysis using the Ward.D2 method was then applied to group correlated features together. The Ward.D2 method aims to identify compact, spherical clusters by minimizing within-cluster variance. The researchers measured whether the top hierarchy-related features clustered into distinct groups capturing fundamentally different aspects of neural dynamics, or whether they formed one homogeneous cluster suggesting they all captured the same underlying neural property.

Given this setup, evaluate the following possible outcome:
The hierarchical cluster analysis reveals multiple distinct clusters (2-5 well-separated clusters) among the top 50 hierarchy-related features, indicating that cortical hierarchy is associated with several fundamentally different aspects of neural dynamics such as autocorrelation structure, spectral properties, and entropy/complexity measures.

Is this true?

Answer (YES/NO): YES